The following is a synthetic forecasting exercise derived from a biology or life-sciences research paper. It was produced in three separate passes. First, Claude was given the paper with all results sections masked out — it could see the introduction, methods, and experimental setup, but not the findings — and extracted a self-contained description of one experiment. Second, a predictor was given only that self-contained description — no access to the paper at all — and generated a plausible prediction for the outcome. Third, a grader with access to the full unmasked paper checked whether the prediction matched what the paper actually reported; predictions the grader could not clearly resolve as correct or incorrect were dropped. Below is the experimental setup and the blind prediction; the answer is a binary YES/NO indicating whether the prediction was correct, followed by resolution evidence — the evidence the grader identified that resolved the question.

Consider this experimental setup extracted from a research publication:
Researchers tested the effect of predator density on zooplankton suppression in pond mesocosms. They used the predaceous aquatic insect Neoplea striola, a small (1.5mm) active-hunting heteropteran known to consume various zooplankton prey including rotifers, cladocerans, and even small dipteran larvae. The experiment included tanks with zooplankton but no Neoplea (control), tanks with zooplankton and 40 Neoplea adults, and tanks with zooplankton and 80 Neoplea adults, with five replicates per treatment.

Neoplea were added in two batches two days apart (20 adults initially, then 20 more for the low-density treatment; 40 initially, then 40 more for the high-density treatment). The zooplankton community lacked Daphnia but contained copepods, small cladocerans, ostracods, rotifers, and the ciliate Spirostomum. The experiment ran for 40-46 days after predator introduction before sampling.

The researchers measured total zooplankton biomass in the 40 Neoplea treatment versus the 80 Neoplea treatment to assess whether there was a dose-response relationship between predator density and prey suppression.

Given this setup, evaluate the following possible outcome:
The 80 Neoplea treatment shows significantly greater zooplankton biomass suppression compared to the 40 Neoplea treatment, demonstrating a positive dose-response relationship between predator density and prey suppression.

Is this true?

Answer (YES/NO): NO